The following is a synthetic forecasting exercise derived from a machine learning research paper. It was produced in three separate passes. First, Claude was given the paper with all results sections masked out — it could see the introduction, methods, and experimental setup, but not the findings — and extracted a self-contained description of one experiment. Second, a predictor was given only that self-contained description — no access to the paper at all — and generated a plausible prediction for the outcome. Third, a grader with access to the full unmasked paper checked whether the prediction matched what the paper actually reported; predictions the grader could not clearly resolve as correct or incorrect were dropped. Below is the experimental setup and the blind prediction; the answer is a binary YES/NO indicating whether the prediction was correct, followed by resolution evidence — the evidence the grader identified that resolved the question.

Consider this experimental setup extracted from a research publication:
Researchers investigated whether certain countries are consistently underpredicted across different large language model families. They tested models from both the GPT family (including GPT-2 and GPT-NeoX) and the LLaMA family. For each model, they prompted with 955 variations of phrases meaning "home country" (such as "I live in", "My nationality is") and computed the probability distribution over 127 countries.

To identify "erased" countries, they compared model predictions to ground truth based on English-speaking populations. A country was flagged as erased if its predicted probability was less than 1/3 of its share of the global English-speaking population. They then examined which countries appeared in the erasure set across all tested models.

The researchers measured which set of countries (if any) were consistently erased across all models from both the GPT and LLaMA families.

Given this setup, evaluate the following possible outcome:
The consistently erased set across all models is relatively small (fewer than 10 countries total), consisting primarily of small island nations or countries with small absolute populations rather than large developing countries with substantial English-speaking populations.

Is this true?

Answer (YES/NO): NO